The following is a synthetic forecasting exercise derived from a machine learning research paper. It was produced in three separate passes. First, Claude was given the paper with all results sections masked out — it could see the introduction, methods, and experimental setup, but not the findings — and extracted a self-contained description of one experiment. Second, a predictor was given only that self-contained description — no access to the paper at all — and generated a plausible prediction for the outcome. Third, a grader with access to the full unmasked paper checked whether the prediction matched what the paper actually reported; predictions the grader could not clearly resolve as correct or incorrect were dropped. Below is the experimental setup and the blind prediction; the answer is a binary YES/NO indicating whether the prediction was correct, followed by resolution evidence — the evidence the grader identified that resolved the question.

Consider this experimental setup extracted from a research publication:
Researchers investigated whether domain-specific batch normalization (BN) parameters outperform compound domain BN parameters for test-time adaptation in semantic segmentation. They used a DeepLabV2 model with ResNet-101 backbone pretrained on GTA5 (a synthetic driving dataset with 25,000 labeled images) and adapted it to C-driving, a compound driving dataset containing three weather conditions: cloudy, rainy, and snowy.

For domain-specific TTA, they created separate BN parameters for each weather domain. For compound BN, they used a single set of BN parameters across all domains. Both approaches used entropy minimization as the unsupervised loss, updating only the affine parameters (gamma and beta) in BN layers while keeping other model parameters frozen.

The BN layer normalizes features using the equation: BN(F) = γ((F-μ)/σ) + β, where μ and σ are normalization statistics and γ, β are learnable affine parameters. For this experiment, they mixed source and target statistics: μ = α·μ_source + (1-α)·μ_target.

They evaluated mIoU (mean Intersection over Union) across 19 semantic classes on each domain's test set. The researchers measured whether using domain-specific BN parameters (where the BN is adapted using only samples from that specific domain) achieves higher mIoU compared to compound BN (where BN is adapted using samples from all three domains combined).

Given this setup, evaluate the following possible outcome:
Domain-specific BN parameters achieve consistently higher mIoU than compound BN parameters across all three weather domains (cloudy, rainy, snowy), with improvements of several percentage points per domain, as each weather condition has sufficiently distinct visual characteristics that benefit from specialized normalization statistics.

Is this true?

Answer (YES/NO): NO